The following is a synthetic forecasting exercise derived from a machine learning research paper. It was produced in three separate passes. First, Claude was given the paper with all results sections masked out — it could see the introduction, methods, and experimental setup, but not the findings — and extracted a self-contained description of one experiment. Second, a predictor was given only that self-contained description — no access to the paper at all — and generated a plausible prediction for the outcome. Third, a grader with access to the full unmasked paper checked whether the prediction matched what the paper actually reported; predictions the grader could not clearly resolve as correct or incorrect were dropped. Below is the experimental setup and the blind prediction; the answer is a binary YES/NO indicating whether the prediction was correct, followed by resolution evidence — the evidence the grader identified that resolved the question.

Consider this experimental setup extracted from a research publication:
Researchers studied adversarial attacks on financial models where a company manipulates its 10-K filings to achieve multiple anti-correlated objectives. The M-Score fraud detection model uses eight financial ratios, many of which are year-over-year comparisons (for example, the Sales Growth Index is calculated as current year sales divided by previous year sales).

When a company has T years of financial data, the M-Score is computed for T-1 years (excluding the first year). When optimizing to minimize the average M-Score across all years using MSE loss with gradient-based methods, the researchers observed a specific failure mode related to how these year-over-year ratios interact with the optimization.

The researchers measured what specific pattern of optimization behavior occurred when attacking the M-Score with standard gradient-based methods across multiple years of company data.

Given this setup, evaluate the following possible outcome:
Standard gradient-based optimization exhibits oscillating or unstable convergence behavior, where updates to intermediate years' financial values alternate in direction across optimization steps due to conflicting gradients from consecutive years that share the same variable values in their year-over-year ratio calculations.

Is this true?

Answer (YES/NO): NO